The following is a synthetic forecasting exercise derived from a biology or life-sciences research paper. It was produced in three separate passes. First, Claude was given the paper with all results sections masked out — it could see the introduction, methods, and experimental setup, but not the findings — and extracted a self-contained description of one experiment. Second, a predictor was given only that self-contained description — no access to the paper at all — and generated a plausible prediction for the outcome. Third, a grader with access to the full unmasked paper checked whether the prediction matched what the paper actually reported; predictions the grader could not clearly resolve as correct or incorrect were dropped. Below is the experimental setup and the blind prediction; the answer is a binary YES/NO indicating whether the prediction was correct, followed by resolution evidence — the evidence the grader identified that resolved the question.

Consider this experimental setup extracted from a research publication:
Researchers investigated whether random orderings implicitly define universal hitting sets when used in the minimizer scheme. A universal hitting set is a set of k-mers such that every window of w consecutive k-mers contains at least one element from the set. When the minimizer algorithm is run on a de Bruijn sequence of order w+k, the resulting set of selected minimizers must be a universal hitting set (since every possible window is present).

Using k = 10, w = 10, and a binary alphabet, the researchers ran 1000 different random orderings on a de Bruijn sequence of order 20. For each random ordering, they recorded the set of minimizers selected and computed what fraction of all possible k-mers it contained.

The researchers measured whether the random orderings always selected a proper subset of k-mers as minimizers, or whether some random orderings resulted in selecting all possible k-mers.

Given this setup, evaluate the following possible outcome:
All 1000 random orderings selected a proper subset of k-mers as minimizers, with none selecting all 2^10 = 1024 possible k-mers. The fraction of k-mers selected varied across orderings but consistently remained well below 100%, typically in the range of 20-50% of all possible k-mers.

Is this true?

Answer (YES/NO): NO